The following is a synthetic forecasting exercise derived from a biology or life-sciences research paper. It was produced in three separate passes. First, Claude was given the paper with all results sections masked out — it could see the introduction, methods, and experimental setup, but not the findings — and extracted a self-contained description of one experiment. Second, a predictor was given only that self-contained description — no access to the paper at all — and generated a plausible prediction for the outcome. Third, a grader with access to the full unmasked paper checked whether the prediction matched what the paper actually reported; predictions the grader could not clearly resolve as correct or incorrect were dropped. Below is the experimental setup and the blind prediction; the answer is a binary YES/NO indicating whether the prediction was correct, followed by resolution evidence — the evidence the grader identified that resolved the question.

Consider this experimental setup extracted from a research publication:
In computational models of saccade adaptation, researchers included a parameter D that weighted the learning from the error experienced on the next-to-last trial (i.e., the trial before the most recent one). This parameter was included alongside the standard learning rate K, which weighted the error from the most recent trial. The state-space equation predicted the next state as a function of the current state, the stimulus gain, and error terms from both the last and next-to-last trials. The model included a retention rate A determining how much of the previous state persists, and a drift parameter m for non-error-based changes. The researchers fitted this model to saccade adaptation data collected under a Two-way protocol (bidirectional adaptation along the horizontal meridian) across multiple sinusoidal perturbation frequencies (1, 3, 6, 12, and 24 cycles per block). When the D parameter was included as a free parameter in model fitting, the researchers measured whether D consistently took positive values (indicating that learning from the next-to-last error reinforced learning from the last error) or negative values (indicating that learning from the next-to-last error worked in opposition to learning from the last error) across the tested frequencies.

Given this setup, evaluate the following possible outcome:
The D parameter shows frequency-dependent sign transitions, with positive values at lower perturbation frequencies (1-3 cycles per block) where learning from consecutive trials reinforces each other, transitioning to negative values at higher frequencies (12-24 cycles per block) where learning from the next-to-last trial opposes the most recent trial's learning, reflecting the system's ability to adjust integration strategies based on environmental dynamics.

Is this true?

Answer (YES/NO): NO